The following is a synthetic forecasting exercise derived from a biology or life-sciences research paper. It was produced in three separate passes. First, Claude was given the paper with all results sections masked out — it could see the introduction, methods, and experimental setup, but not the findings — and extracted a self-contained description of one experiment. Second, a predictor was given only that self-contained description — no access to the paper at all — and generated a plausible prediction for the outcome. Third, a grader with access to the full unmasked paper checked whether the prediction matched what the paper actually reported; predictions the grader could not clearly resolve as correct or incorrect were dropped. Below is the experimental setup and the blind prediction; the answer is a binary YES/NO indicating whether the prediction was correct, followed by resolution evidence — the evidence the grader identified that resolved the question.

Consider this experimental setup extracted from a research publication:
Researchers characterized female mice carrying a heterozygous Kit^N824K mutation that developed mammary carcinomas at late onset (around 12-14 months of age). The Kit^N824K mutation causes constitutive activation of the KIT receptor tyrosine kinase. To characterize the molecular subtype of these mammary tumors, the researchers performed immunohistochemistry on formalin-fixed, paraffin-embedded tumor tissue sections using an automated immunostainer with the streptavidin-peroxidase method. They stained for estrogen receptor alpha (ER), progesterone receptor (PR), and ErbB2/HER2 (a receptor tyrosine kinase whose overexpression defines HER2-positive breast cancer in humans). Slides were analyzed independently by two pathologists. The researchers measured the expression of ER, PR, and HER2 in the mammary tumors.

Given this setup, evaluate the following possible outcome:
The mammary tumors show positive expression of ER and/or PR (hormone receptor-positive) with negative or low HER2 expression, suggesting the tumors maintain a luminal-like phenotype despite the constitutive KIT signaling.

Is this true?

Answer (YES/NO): YES